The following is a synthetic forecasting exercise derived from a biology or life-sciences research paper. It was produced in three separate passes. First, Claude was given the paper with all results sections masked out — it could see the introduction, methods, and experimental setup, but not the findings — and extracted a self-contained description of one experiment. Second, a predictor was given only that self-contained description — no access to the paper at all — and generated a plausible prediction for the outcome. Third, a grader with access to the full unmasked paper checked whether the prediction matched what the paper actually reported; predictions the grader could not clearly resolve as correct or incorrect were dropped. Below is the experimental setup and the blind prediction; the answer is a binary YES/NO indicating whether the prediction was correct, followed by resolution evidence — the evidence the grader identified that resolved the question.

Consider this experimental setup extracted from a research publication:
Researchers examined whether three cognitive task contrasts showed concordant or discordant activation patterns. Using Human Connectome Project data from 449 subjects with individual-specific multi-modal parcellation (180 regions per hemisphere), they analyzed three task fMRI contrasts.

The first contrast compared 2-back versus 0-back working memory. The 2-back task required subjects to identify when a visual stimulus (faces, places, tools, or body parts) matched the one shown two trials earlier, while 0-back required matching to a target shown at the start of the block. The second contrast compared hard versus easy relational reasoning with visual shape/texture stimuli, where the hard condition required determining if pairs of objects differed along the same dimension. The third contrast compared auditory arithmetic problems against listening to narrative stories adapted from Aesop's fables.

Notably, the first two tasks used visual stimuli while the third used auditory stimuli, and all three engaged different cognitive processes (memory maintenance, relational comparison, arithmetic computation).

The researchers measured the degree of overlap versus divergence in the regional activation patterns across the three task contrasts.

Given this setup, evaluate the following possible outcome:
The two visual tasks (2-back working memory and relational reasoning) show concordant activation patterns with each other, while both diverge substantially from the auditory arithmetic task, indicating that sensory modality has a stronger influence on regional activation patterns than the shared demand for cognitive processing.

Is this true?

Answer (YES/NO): NO